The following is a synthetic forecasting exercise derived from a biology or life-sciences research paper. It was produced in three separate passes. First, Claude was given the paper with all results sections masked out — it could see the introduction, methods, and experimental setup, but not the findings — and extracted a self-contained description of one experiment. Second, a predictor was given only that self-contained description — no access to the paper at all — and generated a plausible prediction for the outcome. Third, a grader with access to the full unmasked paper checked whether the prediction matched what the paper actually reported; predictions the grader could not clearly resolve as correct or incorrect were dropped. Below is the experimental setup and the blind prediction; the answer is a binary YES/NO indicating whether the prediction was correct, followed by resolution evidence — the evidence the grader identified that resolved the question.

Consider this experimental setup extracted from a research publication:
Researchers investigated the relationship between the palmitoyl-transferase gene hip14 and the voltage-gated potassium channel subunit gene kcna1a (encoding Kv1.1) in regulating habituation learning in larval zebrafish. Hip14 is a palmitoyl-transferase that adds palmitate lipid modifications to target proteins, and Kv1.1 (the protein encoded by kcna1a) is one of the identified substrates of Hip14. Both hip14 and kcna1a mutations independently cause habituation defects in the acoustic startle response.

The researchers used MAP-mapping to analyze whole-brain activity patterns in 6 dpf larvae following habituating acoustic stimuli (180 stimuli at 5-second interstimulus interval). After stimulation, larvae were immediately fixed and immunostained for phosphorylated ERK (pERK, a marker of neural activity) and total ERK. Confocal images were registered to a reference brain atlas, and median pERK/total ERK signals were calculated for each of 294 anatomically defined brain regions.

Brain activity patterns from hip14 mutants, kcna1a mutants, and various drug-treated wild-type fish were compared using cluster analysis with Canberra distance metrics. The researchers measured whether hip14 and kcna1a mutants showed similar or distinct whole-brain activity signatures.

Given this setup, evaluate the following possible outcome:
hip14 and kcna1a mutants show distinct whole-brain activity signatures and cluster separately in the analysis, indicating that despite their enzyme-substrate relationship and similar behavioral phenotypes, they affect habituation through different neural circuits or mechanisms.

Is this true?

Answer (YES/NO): NO